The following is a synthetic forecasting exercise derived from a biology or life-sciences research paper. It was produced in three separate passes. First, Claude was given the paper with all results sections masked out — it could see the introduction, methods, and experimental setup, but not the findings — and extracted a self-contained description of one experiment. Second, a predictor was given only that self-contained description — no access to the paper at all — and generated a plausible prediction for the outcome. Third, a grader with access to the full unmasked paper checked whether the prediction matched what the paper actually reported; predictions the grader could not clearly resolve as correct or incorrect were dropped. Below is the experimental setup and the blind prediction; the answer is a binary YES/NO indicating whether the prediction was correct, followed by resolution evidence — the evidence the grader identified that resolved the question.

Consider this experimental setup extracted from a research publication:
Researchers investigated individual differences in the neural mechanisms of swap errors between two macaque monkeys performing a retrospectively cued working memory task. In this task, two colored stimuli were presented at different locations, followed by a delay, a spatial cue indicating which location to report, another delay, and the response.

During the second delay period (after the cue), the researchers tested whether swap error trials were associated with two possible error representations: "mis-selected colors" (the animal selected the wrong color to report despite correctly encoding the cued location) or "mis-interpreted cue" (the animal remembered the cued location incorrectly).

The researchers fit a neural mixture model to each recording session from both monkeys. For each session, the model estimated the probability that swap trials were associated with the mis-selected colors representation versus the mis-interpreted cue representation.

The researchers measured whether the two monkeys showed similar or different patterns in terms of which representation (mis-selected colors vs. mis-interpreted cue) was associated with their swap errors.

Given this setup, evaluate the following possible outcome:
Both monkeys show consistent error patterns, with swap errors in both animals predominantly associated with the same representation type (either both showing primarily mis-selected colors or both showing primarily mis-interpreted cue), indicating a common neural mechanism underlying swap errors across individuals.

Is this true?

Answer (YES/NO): NO